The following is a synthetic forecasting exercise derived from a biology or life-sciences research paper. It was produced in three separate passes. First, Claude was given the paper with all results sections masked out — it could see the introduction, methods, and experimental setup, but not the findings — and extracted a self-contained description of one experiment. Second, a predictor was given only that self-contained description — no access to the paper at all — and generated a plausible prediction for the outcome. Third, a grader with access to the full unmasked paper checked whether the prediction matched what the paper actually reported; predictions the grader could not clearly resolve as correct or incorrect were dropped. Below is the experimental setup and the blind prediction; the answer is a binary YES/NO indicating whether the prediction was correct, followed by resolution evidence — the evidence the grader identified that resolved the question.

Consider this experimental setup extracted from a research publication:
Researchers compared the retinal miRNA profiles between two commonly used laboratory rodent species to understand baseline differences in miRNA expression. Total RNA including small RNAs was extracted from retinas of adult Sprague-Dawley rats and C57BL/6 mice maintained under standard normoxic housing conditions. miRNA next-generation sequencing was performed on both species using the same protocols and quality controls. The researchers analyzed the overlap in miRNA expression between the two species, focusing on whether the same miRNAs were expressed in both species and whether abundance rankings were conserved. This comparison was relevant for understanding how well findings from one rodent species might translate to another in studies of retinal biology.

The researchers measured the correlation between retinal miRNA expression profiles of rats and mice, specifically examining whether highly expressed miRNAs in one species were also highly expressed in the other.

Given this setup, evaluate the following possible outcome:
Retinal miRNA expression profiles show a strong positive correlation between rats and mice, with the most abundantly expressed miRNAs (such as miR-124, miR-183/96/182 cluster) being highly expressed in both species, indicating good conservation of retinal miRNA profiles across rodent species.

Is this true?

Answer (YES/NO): YES